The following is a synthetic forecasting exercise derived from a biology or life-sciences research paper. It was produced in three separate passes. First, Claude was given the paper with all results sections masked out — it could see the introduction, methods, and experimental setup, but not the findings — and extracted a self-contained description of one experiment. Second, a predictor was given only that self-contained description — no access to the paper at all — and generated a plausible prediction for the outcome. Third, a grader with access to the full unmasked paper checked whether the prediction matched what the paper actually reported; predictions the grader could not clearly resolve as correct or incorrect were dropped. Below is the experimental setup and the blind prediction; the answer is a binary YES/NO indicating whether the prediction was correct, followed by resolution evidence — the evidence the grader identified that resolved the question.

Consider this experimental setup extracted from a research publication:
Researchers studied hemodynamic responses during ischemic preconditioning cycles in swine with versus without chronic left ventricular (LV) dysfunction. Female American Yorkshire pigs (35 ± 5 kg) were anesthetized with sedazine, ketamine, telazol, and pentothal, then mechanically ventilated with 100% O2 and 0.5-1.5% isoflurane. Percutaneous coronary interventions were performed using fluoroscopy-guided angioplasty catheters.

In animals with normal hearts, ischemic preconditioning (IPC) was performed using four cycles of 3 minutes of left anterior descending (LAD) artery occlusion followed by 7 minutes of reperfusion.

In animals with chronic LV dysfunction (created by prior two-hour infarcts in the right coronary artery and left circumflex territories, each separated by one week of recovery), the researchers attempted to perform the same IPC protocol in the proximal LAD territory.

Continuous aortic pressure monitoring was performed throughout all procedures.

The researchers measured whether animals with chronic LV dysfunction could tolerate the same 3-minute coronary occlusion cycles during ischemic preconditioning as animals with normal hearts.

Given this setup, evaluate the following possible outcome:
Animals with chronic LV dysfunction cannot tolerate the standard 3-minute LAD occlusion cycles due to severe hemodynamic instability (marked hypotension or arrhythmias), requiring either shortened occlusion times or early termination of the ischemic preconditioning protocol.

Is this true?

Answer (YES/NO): YES